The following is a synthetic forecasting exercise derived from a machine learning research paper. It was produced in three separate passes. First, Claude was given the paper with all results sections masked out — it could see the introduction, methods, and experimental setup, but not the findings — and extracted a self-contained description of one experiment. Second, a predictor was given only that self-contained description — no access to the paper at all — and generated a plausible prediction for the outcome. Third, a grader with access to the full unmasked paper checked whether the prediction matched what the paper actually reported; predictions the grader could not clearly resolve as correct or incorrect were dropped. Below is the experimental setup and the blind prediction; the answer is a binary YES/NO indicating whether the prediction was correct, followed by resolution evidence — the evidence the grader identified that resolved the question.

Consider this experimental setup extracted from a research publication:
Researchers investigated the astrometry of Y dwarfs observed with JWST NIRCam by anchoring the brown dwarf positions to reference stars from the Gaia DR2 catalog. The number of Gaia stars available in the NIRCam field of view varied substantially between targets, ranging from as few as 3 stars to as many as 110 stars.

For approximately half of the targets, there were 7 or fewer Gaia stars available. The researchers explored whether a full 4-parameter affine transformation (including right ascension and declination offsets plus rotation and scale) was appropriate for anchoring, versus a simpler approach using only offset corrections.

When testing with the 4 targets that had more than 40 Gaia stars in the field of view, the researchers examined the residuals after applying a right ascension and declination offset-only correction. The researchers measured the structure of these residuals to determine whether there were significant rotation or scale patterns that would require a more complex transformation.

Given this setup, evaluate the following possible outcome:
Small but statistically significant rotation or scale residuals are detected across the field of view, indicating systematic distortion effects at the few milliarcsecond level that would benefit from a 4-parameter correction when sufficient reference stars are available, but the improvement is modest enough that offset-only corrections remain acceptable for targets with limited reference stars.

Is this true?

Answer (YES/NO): NO